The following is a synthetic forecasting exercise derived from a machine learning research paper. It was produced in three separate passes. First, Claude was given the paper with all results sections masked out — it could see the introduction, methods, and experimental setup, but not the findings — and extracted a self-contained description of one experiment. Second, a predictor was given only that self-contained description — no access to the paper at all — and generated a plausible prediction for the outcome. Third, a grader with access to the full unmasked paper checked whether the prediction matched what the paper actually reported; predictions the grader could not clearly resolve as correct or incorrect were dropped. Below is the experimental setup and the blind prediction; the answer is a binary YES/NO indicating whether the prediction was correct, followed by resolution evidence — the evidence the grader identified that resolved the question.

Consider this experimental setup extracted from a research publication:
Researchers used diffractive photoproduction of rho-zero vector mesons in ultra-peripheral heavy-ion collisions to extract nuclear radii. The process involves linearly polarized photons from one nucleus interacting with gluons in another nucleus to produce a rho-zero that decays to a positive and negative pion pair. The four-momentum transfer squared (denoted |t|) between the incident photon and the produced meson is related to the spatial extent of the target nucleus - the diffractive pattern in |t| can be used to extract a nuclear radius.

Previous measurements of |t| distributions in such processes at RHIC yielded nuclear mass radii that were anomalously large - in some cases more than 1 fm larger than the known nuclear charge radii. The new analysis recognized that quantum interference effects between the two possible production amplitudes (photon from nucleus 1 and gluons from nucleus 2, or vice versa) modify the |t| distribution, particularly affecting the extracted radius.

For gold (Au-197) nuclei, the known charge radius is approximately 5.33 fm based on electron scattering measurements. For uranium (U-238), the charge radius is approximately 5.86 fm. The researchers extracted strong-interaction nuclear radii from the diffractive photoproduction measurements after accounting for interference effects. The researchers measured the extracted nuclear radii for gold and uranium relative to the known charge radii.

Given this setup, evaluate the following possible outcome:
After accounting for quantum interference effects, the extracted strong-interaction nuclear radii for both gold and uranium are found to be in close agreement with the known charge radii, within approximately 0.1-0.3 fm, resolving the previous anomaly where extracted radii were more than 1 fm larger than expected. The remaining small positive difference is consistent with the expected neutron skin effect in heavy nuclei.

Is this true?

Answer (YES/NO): NO